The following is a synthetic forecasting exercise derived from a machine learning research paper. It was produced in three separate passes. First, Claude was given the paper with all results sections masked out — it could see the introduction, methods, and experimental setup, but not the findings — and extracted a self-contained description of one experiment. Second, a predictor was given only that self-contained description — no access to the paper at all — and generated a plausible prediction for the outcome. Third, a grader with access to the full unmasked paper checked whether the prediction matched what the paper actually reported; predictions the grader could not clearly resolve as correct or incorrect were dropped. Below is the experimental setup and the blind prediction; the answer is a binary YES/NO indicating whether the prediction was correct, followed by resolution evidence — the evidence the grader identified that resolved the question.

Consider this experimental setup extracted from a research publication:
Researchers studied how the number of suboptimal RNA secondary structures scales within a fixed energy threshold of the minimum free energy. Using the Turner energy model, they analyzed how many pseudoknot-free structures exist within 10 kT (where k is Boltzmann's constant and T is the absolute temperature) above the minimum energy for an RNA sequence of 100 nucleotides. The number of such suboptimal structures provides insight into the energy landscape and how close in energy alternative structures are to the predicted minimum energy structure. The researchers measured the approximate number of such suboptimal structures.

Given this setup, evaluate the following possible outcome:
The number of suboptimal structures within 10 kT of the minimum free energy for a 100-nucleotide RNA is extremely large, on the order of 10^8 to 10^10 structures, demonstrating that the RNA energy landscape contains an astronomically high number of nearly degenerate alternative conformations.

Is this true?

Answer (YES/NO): NO